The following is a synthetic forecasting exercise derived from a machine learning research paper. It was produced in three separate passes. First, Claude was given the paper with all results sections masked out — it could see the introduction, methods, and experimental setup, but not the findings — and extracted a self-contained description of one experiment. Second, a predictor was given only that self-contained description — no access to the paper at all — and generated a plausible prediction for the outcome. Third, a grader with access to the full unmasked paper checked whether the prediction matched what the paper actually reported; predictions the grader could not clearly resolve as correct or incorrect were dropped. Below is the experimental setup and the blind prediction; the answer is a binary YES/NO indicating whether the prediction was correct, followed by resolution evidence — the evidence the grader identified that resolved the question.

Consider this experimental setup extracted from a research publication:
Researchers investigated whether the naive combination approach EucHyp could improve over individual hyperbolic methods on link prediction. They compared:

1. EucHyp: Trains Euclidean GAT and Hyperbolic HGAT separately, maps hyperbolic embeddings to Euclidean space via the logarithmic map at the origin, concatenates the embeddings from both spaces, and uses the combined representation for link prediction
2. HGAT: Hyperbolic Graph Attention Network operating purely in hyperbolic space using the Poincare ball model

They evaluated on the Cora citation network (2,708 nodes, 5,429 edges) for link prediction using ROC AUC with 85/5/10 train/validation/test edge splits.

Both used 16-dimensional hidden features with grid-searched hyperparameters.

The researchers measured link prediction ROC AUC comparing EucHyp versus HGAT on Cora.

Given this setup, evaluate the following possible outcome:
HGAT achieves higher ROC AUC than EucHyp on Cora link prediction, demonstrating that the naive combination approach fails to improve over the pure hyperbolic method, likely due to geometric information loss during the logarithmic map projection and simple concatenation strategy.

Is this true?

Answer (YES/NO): YES